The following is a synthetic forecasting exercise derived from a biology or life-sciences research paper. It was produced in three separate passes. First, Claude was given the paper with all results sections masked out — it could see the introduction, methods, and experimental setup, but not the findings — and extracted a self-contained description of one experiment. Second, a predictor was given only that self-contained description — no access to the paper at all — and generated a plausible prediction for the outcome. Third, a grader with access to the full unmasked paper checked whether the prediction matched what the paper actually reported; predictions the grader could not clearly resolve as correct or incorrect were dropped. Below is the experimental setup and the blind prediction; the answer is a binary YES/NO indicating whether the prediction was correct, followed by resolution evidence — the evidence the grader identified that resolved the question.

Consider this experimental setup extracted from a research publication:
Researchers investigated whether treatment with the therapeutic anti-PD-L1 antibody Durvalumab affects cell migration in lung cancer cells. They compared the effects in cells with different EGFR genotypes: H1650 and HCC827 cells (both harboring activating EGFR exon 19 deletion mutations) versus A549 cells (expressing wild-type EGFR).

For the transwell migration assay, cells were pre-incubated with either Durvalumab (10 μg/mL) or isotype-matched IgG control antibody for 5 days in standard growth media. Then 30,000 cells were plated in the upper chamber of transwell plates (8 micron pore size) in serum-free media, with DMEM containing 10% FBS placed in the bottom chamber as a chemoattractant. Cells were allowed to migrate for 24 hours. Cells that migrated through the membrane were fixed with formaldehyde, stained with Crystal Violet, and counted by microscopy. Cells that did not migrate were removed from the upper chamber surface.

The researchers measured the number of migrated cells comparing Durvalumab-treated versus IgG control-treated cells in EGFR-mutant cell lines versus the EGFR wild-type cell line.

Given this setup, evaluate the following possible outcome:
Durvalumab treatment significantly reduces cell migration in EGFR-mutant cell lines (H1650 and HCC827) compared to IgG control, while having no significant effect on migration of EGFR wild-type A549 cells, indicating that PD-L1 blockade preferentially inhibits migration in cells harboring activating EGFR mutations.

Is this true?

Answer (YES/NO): YES